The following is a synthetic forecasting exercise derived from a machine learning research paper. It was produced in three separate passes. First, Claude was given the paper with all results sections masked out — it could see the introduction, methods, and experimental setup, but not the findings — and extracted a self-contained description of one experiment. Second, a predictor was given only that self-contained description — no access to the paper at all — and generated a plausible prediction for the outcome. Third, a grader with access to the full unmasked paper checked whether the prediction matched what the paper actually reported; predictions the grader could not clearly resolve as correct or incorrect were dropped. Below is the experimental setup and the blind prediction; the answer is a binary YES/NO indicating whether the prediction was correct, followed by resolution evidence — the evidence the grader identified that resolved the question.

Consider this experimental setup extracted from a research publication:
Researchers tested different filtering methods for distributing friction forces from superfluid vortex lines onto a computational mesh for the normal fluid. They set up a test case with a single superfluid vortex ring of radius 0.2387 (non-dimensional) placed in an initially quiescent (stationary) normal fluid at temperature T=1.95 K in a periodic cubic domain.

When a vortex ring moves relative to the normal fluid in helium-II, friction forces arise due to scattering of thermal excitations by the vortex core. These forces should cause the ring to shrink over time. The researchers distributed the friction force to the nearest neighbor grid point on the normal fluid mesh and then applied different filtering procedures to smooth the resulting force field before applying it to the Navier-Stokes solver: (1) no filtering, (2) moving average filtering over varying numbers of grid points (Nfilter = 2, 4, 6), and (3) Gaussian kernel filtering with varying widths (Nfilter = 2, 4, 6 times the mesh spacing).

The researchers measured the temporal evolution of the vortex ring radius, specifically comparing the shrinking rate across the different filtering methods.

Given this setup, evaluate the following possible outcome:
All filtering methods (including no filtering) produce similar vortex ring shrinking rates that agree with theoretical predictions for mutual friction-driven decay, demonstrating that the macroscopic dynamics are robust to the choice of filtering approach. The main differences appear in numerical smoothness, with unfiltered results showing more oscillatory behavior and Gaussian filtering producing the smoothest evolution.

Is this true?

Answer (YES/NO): NO